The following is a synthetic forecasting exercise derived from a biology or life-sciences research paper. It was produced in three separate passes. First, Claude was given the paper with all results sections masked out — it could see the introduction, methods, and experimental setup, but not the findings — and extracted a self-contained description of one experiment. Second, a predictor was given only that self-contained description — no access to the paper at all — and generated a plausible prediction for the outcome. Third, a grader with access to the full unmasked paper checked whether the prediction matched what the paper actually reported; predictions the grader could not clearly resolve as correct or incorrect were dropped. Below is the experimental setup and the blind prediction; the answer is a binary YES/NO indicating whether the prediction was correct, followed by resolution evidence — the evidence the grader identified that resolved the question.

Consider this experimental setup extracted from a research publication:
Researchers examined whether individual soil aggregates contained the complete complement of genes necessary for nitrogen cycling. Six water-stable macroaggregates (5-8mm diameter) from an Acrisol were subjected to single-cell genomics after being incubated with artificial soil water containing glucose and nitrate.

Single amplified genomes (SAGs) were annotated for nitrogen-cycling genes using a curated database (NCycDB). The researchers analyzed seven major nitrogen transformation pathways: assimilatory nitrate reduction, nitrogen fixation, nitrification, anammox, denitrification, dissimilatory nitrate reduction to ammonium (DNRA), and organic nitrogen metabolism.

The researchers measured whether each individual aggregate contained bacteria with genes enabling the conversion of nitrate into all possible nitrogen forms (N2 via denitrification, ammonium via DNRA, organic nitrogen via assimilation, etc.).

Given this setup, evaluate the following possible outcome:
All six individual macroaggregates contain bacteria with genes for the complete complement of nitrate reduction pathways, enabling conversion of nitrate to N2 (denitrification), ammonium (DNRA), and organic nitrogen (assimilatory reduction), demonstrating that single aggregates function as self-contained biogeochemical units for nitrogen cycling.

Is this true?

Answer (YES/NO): YES